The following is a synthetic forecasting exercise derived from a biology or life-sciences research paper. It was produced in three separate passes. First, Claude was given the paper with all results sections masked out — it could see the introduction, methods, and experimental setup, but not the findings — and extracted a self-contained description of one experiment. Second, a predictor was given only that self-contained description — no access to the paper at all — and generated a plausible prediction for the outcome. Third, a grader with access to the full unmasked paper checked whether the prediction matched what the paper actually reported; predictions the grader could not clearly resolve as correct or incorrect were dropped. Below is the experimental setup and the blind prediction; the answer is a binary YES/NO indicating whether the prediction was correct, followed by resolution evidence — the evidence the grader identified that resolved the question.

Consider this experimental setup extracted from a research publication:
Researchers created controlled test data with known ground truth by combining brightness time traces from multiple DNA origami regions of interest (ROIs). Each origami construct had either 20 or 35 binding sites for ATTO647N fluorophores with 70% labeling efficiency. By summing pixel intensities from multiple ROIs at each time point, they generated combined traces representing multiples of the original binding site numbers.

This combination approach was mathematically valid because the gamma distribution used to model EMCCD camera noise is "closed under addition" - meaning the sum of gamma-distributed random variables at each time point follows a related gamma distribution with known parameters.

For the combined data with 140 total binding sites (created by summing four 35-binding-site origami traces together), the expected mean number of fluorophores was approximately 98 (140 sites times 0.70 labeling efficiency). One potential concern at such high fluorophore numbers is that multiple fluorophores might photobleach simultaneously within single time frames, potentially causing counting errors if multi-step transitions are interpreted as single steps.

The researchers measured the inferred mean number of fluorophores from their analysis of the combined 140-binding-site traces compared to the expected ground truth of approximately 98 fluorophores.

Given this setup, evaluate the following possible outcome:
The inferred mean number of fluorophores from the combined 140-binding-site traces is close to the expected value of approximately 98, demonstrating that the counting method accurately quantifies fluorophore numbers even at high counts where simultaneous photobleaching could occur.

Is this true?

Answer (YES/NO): YES